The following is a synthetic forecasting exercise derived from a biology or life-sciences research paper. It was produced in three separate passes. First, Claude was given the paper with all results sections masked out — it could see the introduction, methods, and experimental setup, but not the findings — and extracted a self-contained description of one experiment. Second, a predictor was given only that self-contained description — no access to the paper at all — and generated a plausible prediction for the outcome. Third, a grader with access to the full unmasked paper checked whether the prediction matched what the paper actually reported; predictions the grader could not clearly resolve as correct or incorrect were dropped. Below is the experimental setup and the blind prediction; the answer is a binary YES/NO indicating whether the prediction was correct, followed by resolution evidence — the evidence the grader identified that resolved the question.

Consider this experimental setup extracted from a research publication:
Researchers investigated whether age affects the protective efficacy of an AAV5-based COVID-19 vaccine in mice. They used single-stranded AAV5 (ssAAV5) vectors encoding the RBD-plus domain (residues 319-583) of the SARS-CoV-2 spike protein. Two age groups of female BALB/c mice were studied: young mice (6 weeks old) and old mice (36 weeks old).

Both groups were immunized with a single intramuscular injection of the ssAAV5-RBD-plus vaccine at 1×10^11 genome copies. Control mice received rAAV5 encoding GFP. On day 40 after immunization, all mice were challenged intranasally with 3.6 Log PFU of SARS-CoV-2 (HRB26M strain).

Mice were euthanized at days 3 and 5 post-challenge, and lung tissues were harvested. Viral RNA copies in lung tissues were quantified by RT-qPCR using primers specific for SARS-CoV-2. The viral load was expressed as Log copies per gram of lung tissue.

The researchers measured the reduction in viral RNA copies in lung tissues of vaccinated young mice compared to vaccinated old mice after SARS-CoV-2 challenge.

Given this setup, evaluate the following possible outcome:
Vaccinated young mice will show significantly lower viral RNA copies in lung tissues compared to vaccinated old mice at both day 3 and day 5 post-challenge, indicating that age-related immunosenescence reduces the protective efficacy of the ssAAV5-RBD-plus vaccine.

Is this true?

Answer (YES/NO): NO